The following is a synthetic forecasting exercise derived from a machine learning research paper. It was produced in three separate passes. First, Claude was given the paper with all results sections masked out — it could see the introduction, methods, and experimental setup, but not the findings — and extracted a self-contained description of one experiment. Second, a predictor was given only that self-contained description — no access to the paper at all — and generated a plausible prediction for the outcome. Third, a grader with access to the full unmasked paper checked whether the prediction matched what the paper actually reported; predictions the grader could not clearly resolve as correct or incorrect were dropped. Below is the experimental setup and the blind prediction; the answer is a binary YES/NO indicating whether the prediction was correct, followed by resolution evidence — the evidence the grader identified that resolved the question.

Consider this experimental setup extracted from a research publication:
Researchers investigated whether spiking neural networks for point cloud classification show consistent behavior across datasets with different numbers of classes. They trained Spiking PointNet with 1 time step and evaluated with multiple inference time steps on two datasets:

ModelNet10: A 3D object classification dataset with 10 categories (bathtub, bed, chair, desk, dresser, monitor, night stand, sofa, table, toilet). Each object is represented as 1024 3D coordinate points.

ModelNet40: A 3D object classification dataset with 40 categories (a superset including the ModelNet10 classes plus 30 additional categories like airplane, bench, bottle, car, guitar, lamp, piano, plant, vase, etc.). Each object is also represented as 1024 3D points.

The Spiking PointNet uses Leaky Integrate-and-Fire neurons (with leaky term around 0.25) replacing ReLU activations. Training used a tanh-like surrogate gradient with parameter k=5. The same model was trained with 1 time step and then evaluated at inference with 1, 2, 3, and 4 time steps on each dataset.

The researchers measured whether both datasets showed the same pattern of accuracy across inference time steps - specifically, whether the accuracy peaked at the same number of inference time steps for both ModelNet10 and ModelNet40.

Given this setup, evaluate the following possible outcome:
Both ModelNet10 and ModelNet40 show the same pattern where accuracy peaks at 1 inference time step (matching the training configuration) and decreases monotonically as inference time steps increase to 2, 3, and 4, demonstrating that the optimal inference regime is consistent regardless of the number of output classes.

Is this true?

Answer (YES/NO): NO